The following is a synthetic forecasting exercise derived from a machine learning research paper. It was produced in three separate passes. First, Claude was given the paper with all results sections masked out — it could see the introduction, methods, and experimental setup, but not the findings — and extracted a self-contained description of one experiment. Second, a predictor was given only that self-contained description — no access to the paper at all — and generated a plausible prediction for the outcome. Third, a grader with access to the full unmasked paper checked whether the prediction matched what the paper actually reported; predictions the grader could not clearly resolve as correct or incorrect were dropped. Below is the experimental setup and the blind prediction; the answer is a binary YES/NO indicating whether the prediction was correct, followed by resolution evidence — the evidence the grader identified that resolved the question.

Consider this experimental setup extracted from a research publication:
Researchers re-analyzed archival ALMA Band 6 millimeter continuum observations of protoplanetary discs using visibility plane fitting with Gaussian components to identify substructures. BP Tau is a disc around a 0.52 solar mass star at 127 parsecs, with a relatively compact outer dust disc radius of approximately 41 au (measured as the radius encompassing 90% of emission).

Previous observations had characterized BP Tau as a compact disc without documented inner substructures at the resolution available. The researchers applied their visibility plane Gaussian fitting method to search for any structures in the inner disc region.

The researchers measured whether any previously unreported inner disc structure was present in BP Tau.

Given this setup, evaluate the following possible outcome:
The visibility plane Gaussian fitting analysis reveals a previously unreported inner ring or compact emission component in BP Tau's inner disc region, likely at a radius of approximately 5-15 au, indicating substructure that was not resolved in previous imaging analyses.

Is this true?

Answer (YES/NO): NO